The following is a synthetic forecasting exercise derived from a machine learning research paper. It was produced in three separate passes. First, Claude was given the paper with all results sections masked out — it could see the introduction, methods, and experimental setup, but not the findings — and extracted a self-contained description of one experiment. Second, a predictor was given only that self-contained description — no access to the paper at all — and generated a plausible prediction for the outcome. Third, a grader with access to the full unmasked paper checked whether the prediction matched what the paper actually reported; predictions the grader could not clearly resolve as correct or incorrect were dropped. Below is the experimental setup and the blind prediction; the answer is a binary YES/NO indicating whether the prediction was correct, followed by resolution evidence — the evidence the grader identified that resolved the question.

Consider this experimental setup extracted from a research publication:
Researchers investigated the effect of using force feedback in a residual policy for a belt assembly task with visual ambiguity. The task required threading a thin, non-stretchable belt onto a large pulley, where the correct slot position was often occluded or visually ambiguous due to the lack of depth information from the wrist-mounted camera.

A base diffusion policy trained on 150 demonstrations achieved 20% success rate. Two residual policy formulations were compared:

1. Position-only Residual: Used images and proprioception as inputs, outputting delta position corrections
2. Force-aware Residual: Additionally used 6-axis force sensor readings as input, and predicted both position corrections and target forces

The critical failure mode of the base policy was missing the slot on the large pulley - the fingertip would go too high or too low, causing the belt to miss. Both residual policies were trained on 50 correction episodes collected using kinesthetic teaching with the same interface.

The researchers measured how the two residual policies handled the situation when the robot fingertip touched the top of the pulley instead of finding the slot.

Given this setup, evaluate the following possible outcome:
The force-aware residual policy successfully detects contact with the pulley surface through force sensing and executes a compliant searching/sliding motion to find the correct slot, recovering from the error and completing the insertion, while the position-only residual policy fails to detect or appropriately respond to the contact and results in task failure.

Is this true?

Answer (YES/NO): YES